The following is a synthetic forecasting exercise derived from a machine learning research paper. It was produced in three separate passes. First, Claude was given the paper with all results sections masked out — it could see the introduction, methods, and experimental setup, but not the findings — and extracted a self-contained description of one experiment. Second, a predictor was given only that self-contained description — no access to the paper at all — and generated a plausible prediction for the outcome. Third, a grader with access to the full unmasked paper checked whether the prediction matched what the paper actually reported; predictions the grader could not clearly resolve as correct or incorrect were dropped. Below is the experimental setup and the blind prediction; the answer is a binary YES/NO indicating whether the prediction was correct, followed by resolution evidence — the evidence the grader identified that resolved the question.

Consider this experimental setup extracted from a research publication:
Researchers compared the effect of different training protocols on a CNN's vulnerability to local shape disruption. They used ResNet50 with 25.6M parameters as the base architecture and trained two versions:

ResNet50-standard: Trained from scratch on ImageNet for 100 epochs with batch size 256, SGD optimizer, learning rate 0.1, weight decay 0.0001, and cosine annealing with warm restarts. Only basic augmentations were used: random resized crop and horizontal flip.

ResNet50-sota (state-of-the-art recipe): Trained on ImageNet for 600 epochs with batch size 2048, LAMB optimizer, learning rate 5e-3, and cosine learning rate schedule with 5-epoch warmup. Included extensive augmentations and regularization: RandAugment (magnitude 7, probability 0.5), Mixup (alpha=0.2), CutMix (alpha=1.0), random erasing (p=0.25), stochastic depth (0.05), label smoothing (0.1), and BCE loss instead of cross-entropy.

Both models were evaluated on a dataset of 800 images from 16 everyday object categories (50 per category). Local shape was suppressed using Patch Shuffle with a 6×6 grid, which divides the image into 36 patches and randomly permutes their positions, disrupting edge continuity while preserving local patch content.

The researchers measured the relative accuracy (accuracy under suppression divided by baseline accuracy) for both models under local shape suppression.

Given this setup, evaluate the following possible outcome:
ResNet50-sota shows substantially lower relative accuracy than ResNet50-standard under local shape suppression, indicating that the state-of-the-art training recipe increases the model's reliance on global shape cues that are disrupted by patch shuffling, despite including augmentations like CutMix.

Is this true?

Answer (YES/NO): NO